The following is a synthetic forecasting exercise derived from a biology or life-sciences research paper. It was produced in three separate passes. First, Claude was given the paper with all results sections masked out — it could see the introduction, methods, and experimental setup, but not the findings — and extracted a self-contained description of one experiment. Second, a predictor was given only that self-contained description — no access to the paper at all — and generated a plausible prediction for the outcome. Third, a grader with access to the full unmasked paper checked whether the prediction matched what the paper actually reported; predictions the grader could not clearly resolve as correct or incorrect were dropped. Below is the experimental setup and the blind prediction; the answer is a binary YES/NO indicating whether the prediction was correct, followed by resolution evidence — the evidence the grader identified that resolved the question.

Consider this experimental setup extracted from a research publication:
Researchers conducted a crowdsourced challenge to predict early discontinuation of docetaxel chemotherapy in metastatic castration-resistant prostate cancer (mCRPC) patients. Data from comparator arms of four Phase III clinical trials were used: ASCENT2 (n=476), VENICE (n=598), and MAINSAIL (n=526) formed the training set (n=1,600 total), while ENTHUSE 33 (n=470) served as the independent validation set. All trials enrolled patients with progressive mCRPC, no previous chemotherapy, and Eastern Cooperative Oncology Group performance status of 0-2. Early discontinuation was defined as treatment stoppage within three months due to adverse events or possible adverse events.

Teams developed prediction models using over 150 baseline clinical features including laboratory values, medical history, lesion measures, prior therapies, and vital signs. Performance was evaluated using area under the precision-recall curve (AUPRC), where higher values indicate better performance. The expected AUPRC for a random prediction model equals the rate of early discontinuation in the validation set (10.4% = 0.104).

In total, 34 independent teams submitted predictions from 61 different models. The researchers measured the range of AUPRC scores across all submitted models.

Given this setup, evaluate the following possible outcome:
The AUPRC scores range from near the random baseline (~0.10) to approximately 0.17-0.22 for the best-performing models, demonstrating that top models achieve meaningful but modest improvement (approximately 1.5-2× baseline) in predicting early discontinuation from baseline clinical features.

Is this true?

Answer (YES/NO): YES